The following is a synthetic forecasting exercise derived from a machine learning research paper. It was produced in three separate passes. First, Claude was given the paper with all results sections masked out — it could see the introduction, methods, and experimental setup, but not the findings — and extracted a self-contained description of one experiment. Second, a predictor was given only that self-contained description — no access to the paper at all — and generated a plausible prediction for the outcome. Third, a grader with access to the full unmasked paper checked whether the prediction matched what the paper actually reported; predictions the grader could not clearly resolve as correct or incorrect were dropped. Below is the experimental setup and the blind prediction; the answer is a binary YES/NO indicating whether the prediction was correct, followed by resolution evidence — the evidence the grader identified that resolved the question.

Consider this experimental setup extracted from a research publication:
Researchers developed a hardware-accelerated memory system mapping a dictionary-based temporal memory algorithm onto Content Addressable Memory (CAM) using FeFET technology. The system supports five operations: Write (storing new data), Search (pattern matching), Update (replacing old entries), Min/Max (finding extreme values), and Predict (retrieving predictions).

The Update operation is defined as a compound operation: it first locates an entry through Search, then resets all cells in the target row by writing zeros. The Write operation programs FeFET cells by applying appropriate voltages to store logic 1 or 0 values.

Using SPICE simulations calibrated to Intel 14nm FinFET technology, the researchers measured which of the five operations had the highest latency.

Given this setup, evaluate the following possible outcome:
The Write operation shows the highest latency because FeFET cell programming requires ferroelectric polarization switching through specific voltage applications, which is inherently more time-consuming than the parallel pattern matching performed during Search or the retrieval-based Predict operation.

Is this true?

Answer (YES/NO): NO